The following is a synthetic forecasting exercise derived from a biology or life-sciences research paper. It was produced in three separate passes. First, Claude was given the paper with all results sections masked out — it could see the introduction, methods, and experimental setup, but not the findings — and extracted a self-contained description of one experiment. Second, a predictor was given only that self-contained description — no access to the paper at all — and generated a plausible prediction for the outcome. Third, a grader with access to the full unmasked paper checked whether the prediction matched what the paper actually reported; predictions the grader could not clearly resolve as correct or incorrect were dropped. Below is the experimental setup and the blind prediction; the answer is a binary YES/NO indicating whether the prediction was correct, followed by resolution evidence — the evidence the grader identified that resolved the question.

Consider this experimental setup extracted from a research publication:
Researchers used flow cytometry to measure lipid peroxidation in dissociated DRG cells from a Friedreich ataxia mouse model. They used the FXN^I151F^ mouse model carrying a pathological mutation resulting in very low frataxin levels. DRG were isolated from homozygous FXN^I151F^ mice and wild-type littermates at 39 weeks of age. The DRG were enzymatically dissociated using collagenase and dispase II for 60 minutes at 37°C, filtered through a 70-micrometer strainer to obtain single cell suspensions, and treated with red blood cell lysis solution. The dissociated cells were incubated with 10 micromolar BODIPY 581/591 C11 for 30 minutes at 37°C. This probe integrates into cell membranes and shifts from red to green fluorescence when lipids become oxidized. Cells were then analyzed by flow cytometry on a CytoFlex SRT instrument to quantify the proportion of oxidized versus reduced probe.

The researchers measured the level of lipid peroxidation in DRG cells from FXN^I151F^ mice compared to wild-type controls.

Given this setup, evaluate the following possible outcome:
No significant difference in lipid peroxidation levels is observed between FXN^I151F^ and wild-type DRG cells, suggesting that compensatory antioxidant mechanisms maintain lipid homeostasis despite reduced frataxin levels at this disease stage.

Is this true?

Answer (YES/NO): NO